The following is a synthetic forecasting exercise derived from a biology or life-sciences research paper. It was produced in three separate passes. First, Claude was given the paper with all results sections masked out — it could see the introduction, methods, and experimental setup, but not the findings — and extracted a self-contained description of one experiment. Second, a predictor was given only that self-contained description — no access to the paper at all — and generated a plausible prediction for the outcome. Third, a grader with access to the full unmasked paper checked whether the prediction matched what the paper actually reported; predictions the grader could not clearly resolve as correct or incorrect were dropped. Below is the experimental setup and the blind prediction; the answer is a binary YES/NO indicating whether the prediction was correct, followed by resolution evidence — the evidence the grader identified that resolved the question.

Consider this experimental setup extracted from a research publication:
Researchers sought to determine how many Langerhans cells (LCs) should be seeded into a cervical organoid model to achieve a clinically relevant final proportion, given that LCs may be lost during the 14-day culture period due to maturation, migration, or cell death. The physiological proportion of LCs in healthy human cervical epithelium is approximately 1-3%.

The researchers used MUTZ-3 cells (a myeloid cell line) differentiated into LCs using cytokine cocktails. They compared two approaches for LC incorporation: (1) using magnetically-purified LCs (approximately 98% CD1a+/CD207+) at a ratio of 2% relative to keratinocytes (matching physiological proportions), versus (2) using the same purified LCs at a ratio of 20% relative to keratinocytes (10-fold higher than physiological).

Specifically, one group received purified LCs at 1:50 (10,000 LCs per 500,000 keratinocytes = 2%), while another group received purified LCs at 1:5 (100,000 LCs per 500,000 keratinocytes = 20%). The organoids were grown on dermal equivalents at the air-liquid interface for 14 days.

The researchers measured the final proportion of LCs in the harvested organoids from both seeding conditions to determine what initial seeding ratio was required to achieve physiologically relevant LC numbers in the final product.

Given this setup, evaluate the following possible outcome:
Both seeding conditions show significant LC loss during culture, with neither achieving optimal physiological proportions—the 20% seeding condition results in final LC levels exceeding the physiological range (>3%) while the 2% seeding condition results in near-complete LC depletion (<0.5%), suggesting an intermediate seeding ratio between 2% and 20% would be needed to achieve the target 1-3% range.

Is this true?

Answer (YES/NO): NO